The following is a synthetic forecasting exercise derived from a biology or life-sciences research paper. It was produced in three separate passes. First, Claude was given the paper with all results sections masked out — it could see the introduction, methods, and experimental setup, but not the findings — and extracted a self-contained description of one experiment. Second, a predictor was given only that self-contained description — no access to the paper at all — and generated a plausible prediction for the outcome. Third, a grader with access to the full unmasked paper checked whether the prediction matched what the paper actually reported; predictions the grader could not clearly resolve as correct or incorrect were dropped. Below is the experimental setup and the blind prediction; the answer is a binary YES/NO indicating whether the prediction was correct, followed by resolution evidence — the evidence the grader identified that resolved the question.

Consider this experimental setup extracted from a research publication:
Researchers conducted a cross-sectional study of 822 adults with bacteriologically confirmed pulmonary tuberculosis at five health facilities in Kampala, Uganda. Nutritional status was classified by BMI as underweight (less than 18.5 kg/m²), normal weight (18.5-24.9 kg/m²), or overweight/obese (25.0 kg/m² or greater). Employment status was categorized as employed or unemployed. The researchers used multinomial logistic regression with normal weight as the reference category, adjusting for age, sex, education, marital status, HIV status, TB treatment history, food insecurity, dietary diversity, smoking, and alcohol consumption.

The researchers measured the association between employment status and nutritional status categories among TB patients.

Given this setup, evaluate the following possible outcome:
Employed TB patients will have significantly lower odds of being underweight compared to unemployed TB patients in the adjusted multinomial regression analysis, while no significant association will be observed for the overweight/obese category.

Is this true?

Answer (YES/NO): NO